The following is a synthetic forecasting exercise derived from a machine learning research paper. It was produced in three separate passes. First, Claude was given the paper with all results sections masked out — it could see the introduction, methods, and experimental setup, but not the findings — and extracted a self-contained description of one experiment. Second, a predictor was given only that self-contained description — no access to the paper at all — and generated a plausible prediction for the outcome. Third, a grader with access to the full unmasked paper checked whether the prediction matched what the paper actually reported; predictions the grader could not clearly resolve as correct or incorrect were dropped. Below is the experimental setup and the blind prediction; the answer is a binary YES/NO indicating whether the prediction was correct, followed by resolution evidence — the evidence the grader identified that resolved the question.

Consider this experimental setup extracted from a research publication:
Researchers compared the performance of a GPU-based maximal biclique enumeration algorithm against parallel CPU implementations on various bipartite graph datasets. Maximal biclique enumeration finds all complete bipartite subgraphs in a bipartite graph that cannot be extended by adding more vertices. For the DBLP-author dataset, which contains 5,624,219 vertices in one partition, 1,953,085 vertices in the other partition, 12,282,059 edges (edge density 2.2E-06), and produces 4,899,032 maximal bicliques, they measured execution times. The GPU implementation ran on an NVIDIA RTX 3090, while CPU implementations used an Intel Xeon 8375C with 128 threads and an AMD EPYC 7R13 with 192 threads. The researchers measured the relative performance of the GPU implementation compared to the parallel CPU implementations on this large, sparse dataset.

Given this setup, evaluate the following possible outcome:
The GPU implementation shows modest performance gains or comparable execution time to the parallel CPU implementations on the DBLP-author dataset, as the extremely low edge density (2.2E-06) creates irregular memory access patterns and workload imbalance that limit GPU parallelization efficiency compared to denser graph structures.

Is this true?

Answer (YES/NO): NO